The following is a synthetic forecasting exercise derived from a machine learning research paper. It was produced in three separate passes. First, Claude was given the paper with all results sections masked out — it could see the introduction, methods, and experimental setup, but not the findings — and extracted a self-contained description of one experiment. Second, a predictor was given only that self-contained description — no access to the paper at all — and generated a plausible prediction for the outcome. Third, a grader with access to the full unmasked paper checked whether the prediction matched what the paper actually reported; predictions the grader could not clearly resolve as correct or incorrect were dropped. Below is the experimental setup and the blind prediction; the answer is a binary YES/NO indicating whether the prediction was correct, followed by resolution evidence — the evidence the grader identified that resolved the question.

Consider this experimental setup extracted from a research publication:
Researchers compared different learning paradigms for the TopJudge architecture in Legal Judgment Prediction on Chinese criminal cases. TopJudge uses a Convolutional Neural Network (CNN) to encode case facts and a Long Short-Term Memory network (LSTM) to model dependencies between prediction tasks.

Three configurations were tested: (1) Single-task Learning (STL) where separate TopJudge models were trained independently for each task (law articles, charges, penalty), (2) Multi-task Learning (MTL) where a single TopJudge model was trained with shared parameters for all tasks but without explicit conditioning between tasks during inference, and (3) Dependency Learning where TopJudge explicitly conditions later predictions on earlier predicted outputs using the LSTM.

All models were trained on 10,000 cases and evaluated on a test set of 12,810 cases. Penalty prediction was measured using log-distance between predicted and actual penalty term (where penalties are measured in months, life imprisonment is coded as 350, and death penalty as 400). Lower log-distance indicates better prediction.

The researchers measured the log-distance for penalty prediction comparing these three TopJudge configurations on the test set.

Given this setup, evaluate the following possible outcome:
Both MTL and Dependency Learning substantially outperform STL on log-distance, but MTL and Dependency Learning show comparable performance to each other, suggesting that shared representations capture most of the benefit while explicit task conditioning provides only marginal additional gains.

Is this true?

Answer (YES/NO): NO